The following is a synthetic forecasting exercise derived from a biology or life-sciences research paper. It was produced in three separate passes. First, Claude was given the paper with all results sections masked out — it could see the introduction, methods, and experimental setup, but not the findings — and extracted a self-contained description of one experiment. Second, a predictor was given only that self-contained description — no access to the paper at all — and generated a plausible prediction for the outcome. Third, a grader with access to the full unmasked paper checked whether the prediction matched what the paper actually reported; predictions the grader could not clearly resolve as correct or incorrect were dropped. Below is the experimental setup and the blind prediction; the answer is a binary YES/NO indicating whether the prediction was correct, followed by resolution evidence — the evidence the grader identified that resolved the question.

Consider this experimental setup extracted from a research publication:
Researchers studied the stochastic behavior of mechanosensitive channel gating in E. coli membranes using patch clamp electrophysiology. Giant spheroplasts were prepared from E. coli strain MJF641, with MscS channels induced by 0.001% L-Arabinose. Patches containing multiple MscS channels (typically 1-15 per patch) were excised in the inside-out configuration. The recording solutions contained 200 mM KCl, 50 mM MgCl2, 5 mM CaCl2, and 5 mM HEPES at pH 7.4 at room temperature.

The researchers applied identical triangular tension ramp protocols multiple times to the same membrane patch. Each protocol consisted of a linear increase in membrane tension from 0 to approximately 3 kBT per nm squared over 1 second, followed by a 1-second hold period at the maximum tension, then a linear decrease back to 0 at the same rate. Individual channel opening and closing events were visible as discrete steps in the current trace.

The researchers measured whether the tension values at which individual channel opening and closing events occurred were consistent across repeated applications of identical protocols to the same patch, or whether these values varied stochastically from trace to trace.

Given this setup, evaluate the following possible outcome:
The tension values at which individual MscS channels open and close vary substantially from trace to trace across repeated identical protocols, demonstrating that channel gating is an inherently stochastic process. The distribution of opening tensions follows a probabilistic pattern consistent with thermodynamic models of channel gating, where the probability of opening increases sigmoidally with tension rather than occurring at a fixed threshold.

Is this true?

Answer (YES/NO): YES